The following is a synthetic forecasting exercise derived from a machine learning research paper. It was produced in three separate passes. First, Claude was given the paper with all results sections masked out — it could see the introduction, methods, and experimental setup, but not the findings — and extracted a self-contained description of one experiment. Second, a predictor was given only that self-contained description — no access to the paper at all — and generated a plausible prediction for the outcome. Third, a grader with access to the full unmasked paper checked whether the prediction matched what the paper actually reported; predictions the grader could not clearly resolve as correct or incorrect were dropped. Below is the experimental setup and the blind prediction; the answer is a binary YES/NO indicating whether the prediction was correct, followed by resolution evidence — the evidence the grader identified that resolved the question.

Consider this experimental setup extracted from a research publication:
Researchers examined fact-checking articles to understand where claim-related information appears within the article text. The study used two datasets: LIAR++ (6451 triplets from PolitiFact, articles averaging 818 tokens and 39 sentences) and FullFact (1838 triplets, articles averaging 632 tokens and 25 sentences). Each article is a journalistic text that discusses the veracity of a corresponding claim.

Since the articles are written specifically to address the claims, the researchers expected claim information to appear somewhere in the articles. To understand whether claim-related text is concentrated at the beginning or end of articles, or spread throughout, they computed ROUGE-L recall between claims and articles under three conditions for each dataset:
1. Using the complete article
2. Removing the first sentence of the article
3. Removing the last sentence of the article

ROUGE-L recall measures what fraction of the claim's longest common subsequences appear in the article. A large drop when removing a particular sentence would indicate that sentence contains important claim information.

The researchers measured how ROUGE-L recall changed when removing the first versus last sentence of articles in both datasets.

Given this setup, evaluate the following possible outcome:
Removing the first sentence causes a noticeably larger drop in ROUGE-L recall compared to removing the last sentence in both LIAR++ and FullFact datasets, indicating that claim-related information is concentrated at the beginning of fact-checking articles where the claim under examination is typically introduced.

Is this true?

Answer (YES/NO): NO